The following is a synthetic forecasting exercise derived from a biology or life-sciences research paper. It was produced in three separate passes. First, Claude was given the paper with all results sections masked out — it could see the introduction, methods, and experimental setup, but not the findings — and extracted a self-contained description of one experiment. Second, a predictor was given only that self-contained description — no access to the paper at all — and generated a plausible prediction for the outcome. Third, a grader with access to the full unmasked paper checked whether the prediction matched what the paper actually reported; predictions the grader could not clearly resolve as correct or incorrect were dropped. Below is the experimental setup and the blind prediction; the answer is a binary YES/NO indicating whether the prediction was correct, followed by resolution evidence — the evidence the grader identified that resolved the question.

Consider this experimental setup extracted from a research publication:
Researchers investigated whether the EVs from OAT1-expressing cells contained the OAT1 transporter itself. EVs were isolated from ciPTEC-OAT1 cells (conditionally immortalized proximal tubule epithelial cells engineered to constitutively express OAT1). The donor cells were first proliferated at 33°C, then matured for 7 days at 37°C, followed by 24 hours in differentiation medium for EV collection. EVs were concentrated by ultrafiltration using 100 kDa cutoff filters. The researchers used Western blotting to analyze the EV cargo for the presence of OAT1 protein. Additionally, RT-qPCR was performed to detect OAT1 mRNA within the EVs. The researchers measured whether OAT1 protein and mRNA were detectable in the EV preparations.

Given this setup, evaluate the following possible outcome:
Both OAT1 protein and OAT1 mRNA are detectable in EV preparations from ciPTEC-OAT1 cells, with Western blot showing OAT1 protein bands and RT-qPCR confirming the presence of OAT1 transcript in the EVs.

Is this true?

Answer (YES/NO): YES